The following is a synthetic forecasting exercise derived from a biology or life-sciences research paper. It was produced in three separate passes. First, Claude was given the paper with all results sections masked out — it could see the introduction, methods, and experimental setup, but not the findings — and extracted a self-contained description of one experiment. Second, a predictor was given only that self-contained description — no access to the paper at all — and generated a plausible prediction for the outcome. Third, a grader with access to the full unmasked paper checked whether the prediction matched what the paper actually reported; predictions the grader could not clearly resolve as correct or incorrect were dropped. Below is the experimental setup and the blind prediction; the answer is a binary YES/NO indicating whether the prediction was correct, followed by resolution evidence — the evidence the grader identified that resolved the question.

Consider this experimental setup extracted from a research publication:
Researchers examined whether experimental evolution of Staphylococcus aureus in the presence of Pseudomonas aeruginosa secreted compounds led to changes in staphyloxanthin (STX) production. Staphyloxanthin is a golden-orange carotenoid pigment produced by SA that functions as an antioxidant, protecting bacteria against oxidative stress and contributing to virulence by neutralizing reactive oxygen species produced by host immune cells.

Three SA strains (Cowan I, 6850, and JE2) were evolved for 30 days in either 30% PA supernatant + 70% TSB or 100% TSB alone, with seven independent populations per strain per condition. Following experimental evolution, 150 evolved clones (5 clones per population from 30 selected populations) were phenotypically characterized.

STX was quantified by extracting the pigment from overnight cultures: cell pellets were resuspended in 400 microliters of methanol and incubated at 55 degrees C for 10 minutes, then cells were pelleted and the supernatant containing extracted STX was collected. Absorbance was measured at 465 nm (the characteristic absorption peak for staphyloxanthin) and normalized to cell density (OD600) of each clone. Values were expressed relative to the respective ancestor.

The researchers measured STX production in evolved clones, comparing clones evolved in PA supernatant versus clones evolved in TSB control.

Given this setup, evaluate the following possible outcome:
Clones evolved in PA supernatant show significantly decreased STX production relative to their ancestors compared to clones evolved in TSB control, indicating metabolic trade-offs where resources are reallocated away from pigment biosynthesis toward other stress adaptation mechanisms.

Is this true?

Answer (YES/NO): NO